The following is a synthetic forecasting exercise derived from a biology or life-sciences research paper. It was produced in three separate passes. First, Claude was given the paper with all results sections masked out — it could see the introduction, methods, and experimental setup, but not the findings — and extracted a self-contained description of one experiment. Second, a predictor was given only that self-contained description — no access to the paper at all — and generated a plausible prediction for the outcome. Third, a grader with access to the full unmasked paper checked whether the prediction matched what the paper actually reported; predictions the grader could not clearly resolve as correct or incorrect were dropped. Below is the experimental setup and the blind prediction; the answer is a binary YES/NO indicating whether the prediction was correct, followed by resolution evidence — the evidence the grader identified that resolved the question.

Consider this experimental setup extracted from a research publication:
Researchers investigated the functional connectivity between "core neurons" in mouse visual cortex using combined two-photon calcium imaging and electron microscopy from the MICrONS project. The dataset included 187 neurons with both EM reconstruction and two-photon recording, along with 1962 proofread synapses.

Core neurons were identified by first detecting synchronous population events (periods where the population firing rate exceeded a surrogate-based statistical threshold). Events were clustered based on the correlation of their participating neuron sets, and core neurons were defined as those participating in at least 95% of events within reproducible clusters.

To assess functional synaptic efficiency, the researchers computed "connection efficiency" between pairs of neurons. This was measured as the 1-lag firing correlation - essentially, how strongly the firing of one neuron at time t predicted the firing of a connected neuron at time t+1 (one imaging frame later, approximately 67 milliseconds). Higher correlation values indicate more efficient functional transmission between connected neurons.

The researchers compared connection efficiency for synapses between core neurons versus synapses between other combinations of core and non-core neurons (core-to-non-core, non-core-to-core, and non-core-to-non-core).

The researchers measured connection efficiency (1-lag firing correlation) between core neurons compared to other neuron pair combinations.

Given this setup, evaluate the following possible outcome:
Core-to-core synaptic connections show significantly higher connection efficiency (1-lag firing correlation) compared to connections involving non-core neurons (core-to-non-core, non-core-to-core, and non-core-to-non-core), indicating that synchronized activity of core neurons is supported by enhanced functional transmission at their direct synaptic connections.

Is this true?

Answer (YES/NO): NO